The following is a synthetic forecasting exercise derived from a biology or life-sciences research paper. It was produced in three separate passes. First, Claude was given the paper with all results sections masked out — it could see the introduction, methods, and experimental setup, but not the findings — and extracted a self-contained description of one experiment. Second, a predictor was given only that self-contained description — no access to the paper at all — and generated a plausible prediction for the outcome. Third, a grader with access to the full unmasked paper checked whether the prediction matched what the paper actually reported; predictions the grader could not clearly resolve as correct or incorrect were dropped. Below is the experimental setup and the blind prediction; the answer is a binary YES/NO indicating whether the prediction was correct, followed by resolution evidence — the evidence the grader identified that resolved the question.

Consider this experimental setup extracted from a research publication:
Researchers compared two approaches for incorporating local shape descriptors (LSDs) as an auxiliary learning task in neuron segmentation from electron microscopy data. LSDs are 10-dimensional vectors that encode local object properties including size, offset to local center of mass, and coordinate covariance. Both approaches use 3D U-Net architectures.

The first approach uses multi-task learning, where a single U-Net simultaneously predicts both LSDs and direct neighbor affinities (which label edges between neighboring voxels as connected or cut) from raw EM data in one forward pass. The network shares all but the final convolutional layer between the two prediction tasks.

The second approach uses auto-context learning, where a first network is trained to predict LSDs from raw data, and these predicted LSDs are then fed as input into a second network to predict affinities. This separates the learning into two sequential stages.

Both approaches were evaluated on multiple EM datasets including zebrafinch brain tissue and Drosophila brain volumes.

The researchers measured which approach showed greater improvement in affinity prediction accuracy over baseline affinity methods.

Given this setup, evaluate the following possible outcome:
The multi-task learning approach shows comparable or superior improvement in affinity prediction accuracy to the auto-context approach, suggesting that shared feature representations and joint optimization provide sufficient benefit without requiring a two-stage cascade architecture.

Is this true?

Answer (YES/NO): NO